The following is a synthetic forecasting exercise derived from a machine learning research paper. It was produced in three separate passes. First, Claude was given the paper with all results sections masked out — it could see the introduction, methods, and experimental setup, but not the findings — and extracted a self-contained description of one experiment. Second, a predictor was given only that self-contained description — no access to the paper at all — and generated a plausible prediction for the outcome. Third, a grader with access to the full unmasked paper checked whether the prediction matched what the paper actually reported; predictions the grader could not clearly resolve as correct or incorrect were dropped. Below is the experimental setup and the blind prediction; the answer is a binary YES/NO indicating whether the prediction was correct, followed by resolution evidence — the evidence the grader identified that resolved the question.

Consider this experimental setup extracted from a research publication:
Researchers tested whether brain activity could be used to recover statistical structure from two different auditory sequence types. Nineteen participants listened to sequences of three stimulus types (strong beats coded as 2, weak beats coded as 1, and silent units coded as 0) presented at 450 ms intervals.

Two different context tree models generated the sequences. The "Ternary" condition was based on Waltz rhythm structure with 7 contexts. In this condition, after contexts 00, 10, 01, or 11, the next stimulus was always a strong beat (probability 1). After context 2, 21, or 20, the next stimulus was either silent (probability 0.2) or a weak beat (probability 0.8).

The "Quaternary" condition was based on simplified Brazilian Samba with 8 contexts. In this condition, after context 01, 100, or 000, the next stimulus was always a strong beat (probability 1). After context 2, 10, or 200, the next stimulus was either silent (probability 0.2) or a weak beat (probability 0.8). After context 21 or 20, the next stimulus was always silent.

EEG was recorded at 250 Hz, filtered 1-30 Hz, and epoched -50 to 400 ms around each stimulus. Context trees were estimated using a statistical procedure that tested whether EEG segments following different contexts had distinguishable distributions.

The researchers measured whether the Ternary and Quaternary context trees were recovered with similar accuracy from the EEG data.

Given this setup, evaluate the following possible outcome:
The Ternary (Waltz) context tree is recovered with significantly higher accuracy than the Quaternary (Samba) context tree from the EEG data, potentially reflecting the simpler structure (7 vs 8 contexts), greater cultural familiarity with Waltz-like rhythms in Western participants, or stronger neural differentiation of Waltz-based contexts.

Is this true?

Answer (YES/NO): NO